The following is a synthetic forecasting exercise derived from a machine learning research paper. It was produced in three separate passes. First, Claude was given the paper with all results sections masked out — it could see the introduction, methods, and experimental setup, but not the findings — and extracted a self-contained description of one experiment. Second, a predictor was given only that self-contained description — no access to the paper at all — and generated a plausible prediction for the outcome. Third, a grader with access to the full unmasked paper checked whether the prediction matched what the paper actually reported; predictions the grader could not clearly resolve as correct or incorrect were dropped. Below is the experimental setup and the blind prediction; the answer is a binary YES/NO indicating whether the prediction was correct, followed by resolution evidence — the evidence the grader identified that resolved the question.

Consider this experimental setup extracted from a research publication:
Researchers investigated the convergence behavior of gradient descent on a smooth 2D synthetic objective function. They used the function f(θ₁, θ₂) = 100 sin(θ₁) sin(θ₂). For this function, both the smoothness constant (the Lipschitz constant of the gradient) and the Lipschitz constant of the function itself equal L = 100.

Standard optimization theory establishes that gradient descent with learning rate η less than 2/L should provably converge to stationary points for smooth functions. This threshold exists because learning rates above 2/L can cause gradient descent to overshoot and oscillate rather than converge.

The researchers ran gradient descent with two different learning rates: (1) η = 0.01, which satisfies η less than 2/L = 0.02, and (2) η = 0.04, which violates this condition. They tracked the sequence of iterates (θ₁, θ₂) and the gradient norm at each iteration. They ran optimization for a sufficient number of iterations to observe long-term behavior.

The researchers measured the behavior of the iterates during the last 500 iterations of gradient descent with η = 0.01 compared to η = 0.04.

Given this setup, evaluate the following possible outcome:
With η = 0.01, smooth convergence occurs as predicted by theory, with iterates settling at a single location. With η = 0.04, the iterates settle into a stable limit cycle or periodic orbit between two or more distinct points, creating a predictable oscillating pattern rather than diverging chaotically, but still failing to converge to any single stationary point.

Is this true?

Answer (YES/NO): YES